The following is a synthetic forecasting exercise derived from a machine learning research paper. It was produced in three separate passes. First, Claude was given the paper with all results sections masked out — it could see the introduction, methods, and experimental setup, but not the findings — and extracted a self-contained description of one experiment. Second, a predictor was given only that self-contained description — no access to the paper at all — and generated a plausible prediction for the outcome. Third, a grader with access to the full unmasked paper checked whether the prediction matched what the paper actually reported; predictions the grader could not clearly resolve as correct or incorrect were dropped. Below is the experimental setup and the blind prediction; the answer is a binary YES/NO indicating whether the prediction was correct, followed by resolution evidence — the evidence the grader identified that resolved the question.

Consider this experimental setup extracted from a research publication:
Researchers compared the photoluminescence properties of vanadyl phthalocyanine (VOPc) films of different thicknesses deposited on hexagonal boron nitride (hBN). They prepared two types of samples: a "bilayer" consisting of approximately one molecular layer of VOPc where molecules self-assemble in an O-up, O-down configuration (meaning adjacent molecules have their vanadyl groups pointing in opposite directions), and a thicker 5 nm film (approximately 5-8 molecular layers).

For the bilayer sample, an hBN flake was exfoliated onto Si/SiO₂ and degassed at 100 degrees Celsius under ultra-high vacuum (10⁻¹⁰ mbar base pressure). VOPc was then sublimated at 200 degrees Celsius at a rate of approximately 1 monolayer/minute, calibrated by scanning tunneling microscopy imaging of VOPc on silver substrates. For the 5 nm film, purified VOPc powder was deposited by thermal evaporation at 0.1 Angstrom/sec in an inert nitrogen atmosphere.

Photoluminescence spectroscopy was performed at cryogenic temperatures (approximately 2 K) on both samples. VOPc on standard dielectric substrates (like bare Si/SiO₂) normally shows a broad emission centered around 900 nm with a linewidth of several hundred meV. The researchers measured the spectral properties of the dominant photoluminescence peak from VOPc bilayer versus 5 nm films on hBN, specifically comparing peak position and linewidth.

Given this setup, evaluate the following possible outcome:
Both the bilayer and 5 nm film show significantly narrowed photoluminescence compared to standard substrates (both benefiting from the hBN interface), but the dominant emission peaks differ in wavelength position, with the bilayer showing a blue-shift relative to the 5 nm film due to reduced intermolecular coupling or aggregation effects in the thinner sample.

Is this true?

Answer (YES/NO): NO